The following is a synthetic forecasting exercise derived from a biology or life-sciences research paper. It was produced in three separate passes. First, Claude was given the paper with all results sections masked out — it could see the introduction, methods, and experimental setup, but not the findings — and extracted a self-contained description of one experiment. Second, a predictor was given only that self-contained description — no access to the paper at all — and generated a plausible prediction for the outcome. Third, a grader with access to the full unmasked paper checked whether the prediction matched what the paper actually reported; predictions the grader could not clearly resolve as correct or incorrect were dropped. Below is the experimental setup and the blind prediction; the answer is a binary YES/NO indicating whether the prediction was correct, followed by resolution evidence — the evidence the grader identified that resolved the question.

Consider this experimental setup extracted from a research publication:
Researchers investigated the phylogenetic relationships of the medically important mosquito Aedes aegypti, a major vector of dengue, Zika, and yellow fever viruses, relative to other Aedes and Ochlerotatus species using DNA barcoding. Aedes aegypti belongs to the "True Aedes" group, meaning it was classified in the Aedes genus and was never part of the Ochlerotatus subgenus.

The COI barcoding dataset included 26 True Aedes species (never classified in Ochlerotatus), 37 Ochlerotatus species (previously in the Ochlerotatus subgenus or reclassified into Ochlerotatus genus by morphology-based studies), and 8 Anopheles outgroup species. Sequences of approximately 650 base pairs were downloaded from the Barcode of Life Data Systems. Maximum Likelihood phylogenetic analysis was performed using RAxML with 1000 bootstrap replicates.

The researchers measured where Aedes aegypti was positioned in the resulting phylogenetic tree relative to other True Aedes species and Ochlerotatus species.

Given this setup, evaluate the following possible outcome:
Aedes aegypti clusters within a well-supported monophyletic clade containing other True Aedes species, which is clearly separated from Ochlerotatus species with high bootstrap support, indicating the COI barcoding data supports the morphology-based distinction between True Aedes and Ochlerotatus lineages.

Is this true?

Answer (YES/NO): NO